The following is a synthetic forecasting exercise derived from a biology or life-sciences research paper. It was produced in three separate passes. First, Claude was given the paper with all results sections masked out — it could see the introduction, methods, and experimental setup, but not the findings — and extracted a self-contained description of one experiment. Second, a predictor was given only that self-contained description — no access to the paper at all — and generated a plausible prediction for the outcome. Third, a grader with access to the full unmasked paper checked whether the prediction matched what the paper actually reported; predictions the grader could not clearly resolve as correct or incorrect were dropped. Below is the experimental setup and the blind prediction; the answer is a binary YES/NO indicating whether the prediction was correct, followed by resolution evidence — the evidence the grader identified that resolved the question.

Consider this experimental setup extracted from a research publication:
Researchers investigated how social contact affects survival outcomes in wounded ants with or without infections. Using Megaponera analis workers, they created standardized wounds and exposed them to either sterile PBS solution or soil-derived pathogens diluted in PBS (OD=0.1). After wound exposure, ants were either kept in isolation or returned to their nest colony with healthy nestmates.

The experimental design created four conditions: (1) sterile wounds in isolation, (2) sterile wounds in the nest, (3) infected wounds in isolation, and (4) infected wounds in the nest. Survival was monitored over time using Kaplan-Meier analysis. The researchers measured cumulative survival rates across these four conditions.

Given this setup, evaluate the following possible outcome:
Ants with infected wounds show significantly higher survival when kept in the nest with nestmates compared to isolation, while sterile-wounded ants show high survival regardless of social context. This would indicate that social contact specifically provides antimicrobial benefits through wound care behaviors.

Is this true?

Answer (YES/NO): YES